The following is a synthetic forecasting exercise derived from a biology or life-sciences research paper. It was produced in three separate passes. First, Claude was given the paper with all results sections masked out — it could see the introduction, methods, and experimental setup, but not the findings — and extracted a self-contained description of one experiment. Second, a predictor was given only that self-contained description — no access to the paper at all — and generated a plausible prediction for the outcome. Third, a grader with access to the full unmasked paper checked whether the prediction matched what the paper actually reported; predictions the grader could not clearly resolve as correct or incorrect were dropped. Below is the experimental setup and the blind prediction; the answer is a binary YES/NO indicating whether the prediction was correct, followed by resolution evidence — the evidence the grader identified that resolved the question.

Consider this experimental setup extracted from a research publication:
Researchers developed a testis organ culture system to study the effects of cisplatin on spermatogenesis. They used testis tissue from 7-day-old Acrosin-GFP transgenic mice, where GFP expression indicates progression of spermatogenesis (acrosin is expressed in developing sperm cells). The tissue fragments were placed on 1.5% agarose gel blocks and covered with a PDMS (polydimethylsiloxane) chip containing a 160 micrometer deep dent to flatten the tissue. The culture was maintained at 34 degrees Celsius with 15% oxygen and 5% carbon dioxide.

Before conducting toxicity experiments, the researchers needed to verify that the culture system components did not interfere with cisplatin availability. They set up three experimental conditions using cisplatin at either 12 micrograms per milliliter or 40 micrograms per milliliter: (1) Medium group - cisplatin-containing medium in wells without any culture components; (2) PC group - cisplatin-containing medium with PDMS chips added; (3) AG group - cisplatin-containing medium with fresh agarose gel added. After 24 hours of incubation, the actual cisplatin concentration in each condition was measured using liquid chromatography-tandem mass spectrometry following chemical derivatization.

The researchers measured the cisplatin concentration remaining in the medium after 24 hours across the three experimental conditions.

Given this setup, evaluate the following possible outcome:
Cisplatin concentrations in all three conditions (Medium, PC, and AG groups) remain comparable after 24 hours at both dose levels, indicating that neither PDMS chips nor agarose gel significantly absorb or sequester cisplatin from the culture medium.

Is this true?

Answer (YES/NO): NO